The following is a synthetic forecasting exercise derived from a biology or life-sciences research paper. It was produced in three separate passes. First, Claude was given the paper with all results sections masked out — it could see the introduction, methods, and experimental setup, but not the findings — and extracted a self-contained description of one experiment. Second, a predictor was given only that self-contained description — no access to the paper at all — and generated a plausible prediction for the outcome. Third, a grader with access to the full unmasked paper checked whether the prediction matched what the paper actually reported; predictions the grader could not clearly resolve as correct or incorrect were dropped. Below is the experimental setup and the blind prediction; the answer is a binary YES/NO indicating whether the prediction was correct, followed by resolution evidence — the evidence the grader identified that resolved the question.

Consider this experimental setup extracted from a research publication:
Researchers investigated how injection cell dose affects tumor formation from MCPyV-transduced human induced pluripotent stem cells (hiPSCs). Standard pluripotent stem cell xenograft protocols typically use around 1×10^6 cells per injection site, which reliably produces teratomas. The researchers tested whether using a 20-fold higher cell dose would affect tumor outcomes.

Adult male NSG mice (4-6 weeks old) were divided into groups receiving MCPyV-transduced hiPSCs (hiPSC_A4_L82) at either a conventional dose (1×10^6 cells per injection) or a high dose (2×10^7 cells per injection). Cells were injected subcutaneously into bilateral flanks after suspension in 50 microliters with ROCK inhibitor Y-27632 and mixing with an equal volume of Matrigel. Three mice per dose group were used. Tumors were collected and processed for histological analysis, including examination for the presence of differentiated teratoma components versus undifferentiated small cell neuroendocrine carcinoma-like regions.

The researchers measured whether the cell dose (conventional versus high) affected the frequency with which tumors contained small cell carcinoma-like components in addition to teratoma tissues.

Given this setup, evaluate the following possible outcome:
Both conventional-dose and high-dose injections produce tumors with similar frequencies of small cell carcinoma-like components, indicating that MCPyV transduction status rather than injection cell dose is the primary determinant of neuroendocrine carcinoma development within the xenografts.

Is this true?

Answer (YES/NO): NO